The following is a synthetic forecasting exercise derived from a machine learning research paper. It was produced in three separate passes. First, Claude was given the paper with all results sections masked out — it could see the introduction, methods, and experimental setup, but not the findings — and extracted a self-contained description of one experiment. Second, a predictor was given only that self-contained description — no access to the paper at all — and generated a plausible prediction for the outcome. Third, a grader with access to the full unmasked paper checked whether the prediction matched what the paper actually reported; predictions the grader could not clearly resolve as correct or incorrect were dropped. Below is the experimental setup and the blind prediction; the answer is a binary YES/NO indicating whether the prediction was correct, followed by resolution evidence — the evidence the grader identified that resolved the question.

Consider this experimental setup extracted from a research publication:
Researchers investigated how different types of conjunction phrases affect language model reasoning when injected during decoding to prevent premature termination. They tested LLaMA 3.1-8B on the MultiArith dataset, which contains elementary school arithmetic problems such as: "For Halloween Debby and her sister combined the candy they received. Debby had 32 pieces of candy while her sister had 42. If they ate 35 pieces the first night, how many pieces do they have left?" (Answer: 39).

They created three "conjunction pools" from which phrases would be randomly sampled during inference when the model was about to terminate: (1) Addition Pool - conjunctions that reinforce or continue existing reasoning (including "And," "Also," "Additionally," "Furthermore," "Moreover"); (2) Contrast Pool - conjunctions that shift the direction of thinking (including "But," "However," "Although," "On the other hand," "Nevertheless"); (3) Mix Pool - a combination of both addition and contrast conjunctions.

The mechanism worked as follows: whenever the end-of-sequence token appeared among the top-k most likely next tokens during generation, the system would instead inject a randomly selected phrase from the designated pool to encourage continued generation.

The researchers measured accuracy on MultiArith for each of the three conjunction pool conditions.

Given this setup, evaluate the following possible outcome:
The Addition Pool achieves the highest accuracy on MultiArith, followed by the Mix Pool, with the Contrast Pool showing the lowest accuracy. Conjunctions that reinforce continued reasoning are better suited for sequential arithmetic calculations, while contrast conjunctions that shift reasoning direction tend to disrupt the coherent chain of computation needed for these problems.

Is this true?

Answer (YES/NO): YES